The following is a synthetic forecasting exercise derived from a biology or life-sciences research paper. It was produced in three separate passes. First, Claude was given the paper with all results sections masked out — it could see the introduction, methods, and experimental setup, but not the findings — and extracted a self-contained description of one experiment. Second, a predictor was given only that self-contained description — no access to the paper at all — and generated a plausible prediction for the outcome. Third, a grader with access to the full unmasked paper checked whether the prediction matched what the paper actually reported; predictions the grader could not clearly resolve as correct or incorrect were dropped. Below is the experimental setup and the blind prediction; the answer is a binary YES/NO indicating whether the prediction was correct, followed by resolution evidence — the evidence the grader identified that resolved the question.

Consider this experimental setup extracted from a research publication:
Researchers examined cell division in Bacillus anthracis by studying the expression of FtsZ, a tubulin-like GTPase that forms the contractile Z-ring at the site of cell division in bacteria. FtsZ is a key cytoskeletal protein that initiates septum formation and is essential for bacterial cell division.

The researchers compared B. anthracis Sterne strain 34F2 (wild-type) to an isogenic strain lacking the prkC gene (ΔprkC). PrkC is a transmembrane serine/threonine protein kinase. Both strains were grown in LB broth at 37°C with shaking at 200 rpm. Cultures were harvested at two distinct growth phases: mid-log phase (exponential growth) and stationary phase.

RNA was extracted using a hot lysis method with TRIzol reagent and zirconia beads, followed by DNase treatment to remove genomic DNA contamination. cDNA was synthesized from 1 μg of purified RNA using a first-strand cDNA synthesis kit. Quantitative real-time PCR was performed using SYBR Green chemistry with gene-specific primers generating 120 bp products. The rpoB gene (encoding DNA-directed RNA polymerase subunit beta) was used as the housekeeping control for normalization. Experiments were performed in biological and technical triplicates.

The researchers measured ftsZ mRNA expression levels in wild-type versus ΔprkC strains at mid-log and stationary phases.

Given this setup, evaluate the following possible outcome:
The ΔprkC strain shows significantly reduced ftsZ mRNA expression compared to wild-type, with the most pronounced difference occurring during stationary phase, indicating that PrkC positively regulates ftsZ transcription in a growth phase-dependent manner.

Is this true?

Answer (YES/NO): NO